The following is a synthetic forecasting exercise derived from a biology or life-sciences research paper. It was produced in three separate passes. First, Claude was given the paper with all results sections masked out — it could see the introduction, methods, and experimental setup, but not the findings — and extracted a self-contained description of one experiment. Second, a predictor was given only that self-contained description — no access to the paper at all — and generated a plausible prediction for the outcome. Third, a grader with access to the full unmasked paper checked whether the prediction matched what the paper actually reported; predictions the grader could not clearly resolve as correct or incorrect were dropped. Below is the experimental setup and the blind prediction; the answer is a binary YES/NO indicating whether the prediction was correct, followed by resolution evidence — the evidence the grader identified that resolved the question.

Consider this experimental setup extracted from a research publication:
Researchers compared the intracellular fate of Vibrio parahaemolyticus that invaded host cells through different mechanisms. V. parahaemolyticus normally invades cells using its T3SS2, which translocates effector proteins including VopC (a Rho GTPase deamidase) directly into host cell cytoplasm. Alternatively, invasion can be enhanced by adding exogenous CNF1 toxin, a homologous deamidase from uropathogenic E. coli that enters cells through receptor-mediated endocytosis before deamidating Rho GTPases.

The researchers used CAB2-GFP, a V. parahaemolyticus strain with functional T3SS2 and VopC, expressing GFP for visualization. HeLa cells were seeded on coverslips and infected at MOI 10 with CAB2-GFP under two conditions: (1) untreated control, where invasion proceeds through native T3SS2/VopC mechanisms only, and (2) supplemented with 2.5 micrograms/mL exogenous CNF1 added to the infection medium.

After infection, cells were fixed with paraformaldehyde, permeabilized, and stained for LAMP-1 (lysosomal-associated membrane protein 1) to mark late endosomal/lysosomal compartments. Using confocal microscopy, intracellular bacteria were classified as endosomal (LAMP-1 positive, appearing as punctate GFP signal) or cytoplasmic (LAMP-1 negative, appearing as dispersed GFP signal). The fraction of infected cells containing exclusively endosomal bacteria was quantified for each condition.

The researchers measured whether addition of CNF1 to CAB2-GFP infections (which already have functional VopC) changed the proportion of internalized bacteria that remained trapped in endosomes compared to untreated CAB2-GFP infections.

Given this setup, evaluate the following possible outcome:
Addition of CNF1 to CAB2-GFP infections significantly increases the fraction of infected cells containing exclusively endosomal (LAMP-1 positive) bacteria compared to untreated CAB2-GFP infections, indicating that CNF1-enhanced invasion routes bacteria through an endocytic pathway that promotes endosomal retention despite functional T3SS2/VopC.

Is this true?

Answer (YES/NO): YES